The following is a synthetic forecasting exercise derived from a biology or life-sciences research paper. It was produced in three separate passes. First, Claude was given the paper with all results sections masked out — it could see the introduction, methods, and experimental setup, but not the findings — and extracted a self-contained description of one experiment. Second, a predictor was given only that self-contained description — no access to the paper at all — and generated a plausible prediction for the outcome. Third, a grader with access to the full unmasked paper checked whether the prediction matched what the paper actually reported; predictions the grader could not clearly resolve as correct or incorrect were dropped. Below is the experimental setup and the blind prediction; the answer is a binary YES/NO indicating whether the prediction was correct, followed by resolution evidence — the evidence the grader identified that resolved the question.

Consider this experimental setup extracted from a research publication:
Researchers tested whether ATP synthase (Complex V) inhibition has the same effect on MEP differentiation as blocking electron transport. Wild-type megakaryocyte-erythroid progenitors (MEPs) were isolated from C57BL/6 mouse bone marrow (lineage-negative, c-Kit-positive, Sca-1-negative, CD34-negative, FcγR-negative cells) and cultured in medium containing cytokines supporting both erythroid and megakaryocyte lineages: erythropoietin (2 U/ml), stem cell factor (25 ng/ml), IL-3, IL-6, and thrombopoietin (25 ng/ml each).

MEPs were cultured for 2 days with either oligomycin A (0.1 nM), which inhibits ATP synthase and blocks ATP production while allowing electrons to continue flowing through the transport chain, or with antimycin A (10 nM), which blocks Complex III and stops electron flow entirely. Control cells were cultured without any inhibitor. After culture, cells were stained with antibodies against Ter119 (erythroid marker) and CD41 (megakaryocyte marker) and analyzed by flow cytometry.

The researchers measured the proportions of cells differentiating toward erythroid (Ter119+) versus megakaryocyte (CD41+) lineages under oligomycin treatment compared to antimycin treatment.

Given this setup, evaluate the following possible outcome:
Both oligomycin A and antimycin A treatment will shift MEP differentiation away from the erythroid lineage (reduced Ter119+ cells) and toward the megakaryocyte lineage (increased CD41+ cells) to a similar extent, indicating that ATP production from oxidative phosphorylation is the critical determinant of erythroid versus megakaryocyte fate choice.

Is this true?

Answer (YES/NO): NO